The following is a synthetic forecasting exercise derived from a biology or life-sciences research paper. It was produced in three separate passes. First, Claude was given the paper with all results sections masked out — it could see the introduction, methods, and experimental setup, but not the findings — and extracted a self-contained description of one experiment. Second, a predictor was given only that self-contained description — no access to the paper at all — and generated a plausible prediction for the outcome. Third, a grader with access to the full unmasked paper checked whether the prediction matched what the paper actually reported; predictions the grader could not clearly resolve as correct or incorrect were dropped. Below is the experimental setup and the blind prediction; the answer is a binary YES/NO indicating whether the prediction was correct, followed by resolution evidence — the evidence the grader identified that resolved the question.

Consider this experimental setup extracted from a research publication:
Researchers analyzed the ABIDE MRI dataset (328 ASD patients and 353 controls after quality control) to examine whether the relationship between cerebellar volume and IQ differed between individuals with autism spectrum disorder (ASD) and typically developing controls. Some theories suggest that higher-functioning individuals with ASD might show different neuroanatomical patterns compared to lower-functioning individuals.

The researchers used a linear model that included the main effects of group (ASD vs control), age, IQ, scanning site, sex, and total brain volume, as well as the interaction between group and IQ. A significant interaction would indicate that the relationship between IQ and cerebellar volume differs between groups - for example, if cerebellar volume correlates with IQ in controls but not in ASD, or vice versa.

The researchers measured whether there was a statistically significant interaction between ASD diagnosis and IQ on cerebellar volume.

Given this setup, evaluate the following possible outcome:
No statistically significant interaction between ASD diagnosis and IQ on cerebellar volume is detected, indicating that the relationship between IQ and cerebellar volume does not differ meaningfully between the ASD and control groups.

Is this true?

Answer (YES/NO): YES